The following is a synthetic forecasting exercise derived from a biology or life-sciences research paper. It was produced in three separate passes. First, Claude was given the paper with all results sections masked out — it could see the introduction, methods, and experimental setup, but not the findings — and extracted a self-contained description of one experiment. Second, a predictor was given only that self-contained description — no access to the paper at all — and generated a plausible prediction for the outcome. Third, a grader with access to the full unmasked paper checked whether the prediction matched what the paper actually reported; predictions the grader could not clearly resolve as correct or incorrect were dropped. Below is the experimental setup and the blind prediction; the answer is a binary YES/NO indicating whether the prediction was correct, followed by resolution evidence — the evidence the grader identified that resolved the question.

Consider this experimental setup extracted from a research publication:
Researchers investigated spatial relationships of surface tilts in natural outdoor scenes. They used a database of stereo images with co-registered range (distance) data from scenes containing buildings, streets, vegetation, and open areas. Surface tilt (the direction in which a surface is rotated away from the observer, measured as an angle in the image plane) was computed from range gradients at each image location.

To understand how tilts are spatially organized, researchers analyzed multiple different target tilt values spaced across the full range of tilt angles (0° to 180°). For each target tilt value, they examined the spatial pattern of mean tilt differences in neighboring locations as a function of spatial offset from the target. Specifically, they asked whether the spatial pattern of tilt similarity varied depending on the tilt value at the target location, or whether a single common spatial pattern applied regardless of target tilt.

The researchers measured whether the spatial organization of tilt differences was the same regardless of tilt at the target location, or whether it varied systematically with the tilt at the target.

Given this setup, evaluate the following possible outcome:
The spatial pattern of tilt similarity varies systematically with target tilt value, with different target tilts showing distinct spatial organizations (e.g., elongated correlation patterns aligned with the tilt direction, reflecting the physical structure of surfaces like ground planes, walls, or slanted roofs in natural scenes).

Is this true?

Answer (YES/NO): NO